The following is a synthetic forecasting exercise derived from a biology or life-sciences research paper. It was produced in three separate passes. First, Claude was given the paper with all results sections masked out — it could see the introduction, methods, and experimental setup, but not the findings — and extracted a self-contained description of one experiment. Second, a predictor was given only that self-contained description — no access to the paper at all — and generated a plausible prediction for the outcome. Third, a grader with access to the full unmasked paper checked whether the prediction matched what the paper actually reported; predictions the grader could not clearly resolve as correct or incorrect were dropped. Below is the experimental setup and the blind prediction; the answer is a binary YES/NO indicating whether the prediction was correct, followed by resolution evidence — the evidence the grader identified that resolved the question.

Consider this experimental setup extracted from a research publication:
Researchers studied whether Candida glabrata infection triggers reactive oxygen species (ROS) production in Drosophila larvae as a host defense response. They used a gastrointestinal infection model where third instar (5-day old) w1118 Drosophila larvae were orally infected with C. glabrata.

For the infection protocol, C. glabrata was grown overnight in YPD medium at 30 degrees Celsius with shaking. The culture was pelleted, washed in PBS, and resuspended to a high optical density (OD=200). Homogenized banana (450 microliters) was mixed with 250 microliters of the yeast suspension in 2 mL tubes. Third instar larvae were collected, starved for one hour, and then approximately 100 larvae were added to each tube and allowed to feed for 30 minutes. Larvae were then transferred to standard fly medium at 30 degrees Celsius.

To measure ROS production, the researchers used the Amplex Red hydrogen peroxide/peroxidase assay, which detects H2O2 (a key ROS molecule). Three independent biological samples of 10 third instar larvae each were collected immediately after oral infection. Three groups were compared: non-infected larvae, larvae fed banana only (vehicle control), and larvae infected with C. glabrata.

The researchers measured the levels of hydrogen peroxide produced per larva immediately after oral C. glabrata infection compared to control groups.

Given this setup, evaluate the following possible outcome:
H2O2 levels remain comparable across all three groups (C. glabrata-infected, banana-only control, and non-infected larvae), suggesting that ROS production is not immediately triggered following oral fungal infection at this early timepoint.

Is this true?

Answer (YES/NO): NO